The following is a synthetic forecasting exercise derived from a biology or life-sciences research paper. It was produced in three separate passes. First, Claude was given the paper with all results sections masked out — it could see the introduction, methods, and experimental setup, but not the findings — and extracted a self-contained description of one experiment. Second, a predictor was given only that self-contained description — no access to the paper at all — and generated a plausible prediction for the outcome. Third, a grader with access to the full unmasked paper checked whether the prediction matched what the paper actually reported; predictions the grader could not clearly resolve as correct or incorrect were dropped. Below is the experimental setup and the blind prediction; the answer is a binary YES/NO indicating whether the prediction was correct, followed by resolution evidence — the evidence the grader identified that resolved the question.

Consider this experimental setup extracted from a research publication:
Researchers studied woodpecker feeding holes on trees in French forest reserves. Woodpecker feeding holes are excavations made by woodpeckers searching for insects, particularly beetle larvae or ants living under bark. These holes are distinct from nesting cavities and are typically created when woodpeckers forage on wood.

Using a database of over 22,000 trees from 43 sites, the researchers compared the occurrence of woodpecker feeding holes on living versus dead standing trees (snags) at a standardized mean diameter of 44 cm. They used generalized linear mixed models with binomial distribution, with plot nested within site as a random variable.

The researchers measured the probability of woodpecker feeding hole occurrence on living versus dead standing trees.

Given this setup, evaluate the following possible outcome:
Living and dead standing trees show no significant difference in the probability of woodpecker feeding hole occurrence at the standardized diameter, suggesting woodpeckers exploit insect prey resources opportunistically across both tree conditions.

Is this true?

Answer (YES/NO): NO